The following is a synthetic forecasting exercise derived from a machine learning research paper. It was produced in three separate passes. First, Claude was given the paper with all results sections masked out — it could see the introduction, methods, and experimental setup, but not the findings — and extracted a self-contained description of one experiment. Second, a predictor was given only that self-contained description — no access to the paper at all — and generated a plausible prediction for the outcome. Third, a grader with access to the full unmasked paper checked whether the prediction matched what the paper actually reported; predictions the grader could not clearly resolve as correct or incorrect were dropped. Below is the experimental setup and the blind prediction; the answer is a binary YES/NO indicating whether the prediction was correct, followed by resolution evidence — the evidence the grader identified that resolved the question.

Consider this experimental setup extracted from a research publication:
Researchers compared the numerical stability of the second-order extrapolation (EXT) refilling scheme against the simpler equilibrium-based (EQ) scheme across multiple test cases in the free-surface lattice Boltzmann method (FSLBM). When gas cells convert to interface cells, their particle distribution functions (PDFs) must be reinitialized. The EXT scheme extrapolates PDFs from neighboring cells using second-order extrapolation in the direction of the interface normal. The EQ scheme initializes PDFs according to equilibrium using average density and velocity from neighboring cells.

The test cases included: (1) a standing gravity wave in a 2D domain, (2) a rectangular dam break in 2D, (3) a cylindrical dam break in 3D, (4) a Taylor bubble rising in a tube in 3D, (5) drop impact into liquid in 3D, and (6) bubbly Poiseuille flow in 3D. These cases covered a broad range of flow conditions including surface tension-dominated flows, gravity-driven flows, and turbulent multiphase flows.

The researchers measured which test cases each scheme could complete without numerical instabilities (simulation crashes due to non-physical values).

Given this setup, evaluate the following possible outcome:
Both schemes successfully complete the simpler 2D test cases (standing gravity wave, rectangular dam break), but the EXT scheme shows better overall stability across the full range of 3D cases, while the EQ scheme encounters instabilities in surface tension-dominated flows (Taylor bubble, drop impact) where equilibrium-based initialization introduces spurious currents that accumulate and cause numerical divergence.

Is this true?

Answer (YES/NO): NO